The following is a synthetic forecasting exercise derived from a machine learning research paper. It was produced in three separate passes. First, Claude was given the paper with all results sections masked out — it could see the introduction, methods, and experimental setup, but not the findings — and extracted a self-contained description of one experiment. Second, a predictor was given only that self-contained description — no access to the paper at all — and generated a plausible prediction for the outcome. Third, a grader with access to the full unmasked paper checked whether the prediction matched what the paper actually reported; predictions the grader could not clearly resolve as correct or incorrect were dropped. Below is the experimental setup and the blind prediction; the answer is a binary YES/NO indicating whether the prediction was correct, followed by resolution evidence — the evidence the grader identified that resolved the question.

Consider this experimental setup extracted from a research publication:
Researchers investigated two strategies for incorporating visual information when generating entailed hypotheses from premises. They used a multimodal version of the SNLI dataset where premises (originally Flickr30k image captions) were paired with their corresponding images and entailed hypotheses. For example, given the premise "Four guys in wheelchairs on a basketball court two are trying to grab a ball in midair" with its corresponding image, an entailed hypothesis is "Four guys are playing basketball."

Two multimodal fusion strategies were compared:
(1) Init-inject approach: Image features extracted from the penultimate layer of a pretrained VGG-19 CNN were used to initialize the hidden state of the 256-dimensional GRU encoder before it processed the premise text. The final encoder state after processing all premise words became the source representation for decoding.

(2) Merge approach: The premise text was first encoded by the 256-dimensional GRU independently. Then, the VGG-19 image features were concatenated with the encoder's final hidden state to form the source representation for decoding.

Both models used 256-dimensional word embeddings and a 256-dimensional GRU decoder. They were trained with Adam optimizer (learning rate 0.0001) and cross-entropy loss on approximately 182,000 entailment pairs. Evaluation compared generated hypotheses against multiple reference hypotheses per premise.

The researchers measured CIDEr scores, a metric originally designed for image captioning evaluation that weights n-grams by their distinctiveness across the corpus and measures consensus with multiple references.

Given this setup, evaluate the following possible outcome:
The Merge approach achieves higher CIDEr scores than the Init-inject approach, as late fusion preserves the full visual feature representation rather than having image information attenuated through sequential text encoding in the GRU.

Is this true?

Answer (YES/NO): YES